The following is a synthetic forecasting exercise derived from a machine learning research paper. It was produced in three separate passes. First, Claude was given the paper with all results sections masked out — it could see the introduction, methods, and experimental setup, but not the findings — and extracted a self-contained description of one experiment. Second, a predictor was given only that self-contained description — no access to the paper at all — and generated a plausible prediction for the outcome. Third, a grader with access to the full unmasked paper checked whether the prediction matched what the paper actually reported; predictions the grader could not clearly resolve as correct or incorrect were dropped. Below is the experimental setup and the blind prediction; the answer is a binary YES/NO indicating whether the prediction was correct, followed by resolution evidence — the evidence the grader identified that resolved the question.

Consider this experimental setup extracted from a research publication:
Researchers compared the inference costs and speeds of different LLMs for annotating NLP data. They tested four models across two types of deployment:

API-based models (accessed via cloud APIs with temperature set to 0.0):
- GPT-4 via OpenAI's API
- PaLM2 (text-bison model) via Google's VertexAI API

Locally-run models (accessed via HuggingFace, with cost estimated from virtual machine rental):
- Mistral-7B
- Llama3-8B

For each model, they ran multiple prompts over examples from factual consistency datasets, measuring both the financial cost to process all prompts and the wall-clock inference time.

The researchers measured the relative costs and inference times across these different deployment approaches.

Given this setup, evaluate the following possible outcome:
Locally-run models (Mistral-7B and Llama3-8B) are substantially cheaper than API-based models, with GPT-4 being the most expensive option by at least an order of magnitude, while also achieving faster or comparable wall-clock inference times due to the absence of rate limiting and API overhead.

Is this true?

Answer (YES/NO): NO